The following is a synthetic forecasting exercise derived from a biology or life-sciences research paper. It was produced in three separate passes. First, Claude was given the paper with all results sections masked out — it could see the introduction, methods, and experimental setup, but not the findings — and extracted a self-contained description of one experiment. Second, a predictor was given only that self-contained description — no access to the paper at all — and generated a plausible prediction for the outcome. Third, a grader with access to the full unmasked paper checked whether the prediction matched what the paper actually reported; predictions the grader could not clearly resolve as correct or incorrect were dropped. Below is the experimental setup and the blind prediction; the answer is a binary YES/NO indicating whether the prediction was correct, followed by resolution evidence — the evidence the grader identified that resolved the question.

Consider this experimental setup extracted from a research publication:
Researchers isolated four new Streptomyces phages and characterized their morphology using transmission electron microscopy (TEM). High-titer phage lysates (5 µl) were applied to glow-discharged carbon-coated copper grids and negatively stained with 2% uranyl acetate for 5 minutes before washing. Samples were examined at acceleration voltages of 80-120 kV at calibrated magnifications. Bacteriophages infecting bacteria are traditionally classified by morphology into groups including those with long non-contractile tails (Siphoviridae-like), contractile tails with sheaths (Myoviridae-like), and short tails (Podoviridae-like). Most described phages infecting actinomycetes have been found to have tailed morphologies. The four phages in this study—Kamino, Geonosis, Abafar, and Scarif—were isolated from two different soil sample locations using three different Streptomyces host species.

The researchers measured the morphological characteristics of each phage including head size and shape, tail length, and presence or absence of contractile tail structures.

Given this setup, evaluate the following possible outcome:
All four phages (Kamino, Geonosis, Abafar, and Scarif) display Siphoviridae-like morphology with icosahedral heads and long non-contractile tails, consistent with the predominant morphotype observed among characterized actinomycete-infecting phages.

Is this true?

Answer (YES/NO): NO